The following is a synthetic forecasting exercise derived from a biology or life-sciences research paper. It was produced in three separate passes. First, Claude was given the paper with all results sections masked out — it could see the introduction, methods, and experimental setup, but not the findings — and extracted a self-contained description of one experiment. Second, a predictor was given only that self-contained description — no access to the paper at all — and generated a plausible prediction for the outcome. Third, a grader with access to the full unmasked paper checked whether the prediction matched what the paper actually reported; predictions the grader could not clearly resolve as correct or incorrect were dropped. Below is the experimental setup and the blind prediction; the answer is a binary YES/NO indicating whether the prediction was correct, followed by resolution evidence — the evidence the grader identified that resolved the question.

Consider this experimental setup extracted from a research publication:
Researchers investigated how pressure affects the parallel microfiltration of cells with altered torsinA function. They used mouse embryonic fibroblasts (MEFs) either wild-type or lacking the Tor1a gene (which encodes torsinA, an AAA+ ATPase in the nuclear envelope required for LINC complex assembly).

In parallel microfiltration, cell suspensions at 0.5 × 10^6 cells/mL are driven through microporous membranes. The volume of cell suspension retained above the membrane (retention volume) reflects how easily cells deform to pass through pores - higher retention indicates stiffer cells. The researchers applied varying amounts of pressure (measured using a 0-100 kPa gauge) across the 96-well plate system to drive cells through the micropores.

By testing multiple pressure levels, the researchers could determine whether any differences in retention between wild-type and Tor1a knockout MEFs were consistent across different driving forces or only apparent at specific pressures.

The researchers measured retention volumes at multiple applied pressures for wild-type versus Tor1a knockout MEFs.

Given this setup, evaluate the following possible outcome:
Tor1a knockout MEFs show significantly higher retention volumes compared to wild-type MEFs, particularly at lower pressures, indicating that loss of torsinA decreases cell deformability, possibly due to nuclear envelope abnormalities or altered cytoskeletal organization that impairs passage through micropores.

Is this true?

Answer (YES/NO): NO